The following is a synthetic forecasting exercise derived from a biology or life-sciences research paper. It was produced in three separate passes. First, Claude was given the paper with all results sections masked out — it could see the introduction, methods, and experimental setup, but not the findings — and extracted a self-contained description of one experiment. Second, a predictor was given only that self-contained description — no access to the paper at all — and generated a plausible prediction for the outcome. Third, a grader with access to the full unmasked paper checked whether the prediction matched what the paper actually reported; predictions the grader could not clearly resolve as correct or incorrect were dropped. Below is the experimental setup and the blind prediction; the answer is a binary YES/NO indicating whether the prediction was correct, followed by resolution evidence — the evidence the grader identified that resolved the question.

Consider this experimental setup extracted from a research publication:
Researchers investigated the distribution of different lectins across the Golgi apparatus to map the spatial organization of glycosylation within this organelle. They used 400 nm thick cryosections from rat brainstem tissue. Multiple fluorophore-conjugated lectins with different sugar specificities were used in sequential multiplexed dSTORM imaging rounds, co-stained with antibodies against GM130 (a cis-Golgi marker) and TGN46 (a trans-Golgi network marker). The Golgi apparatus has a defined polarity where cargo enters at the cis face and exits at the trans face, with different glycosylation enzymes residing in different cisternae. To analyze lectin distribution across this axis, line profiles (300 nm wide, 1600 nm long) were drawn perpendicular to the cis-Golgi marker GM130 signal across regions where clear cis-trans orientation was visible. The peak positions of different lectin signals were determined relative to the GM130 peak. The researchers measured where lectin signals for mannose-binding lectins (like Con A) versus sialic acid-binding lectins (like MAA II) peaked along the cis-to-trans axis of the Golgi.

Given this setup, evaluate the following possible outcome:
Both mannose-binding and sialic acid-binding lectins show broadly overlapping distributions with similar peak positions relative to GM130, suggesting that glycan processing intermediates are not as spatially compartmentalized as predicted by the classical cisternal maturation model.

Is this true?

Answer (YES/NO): NO